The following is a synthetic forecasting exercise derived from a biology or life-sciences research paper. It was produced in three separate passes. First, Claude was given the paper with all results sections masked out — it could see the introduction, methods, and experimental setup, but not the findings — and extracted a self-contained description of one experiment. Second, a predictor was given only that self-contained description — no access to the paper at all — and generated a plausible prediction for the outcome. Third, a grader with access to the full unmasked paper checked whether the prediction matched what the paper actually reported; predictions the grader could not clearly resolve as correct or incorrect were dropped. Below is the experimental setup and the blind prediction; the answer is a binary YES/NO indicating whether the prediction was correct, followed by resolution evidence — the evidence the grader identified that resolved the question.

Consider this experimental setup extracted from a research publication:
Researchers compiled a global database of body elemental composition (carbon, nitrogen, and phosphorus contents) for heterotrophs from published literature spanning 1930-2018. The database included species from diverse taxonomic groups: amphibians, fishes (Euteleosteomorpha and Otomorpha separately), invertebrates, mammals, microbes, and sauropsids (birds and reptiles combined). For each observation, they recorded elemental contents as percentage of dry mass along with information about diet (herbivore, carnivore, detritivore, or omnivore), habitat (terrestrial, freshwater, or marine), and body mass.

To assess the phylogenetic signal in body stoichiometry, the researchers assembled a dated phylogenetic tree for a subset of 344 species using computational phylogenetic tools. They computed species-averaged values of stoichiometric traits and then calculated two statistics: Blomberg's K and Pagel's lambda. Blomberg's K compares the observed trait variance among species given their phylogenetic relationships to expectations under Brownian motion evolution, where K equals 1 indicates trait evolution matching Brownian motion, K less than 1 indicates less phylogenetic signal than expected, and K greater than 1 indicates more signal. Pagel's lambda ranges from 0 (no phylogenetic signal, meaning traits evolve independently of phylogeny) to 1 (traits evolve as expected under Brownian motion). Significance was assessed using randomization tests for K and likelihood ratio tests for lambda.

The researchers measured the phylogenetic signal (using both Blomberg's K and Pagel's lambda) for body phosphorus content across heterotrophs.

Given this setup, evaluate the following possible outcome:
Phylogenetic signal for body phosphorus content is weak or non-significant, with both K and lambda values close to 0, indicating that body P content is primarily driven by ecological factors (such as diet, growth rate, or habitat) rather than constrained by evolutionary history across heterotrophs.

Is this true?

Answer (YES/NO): NO